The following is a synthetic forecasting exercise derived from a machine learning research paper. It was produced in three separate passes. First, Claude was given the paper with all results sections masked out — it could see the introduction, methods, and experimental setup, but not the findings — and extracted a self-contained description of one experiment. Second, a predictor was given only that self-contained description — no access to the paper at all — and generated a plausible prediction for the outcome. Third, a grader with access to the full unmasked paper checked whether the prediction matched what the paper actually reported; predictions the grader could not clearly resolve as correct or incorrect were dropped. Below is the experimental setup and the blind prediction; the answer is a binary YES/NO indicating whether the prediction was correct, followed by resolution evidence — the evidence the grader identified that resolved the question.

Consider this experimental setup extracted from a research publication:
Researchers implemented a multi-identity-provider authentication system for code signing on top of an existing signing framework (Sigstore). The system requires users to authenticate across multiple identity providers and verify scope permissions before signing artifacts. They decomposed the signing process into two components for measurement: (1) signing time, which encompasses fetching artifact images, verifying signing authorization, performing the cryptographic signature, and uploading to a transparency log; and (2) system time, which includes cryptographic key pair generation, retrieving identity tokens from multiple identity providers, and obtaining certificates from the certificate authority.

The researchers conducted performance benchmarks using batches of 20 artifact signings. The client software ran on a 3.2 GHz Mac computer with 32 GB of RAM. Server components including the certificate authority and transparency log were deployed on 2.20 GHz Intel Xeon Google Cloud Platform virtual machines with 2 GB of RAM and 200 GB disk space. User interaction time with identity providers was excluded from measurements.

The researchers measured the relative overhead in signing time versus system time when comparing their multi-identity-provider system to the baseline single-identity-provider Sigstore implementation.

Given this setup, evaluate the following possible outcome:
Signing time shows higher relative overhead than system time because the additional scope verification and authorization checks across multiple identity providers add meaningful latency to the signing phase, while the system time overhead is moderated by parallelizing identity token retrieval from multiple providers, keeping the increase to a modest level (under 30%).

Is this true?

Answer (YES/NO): NO